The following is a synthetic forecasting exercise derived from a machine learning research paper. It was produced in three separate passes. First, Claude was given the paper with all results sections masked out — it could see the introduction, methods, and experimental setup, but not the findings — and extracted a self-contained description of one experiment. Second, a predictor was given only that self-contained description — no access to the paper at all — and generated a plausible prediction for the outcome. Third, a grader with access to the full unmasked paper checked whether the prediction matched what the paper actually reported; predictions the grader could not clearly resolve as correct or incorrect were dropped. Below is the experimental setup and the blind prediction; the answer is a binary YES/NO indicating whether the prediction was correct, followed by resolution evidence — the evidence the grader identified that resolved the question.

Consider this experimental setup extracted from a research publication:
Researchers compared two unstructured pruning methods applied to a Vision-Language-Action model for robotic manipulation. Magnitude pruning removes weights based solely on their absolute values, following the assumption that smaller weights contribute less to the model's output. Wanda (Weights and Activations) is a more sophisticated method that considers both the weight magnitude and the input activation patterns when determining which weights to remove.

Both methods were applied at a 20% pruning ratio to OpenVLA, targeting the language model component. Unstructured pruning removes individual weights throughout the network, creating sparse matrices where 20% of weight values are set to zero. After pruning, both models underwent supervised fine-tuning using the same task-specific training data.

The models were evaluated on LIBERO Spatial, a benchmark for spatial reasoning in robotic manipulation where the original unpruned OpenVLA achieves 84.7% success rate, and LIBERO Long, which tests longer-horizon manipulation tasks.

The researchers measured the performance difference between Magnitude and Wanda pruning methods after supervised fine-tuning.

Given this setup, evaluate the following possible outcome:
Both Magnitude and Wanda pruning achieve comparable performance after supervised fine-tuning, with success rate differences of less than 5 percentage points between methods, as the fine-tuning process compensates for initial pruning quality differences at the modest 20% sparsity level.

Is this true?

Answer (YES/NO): YES